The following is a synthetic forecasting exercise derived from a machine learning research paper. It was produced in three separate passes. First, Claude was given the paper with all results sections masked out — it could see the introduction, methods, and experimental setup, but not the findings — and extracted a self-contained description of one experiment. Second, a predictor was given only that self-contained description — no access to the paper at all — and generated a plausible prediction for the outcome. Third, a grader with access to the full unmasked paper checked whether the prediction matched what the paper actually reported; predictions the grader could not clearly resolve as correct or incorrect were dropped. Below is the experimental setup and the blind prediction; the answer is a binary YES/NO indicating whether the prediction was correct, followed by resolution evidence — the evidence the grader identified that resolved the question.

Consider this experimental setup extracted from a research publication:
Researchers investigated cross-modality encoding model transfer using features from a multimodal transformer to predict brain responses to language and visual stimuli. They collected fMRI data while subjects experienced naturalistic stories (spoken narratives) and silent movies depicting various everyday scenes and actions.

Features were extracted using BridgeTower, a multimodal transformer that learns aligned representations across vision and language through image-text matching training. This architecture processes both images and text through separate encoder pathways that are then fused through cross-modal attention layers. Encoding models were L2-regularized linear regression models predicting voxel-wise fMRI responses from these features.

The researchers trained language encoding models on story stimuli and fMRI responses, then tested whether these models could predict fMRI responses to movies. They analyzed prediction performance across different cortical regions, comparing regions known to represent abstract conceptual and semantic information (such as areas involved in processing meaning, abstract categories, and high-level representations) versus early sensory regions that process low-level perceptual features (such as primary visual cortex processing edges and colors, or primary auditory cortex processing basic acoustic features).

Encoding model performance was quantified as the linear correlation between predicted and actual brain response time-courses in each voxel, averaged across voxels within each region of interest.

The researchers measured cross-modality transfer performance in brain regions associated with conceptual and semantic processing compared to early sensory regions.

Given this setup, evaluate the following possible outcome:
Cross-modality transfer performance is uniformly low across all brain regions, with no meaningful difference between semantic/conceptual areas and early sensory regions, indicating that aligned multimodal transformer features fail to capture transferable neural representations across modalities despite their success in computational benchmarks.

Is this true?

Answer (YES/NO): NO